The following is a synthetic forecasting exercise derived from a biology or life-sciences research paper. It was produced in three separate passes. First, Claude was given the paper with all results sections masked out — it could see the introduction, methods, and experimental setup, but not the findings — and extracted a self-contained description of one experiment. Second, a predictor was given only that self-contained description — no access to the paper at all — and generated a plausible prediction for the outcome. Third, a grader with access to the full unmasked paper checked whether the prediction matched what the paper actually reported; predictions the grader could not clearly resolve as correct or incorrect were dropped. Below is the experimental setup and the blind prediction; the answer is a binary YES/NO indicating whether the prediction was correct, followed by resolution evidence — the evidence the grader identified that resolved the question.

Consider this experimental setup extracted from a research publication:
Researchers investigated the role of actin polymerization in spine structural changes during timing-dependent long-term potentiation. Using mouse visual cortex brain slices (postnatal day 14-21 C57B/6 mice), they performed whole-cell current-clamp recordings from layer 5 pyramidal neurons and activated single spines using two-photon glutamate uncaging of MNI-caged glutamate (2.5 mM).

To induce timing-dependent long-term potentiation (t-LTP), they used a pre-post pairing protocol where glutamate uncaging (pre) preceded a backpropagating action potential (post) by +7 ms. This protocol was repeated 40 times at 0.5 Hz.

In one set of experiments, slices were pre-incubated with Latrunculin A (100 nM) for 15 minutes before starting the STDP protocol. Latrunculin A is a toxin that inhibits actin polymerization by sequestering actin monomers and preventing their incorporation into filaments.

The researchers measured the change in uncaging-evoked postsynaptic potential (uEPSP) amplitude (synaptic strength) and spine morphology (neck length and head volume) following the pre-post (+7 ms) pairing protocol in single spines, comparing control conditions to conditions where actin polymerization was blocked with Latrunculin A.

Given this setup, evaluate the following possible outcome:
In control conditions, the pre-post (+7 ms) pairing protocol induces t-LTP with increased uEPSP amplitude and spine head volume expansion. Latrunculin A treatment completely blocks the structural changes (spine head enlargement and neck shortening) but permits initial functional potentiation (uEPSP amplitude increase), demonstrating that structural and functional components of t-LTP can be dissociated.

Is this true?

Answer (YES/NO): NO